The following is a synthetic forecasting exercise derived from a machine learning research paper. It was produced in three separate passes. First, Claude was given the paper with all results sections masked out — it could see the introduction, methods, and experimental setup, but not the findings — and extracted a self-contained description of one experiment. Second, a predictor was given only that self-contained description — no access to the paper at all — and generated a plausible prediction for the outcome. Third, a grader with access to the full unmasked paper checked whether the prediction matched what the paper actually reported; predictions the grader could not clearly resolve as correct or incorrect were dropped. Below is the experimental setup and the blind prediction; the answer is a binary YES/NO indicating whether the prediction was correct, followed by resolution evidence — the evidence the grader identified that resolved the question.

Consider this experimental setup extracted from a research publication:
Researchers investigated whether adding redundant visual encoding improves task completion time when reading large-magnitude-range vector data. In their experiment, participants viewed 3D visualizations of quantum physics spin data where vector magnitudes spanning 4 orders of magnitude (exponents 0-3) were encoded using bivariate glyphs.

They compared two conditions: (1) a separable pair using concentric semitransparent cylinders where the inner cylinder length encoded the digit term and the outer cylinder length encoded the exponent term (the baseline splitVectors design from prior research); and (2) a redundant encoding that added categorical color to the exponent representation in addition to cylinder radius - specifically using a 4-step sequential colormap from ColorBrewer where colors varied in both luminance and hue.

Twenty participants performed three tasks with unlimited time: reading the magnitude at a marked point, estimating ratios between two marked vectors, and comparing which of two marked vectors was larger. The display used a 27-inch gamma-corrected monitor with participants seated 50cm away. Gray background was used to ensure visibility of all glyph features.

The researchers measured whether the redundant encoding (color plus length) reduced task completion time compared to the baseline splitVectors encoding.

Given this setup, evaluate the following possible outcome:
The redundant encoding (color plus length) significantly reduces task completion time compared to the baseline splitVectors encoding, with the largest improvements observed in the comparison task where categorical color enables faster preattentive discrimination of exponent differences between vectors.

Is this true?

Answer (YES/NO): YES